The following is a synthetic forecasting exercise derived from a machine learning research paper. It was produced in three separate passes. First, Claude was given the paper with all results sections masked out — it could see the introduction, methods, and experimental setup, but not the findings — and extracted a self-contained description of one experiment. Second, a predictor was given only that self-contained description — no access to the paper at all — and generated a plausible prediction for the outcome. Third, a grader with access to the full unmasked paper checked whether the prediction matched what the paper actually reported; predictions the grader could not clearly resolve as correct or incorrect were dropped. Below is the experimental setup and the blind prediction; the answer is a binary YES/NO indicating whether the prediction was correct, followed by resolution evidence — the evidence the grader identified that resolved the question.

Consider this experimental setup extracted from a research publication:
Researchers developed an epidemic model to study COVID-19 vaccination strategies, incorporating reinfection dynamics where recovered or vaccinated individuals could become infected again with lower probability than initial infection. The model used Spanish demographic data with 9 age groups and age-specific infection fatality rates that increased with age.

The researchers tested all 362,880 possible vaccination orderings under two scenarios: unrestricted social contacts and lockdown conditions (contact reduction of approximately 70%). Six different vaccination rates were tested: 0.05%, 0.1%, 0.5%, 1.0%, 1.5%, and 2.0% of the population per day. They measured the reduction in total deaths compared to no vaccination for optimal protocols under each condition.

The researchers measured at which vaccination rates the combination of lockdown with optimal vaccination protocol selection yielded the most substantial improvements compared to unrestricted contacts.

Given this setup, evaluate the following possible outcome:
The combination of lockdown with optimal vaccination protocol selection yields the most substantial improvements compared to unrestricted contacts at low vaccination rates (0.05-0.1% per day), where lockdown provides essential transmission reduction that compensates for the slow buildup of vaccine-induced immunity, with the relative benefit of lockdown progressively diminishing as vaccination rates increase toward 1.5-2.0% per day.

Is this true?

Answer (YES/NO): NO